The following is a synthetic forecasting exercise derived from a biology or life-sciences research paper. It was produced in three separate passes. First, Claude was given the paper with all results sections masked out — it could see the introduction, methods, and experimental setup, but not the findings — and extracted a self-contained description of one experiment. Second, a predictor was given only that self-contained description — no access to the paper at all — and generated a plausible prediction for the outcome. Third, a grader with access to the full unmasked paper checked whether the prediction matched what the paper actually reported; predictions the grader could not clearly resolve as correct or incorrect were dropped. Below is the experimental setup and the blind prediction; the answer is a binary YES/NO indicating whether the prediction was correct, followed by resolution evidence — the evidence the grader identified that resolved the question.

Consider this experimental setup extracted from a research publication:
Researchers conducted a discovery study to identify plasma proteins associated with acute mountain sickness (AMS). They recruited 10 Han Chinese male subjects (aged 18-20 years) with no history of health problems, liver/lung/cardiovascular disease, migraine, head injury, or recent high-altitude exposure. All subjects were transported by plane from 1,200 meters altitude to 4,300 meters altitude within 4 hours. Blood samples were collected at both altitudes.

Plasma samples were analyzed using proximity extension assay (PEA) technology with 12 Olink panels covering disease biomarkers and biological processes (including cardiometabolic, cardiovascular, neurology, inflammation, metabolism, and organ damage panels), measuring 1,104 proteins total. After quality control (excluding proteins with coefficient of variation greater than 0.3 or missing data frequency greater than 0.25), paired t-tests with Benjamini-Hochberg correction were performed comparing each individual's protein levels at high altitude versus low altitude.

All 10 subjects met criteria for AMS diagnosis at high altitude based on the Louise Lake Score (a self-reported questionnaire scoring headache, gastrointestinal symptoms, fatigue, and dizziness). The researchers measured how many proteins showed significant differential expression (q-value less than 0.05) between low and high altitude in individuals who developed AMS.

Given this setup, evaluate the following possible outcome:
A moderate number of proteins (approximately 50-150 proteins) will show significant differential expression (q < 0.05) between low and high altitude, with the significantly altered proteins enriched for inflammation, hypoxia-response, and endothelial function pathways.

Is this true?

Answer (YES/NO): NO